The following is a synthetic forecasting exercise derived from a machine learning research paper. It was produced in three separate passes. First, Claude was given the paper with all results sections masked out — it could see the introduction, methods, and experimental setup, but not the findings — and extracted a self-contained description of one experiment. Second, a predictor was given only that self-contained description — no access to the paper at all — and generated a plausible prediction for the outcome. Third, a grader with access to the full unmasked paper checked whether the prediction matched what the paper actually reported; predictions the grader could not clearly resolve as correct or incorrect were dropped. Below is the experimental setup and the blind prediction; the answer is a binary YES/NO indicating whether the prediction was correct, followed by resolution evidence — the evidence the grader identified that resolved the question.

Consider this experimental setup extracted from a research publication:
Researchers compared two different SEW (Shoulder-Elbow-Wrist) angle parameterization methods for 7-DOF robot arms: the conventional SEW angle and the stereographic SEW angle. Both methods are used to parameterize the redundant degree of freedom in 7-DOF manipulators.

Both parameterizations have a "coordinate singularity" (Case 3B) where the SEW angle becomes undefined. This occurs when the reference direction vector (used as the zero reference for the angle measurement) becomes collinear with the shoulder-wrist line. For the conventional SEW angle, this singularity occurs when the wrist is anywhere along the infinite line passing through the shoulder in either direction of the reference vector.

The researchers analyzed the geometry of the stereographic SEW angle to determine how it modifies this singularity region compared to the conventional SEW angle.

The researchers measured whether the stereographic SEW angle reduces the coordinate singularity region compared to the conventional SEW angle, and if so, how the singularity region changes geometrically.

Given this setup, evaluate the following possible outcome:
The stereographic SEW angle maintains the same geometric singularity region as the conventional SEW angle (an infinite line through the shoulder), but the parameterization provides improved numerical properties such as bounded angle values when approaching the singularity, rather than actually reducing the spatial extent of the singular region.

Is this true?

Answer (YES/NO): NO